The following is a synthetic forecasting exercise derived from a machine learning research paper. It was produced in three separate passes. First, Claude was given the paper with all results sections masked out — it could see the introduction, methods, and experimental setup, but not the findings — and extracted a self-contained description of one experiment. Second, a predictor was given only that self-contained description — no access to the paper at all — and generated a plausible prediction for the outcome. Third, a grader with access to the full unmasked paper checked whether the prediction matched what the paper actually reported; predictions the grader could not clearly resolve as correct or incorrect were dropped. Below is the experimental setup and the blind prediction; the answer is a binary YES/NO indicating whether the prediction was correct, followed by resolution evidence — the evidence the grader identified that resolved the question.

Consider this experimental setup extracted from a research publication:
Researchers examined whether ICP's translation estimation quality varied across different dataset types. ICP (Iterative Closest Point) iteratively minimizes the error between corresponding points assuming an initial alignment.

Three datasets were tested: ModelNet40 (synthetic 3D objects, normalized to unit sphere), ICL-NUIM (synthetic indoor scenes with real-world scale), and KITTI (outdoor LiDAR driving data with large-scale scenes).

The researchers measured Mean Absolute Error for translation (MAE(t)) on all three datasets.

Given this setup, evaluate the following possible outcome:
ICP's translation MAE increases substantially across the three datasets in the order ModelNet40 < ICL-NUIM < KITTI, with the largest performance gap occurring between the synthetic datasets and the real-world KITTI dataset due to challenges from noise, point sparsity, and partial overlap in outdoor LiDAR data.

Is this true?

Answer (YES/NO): YES